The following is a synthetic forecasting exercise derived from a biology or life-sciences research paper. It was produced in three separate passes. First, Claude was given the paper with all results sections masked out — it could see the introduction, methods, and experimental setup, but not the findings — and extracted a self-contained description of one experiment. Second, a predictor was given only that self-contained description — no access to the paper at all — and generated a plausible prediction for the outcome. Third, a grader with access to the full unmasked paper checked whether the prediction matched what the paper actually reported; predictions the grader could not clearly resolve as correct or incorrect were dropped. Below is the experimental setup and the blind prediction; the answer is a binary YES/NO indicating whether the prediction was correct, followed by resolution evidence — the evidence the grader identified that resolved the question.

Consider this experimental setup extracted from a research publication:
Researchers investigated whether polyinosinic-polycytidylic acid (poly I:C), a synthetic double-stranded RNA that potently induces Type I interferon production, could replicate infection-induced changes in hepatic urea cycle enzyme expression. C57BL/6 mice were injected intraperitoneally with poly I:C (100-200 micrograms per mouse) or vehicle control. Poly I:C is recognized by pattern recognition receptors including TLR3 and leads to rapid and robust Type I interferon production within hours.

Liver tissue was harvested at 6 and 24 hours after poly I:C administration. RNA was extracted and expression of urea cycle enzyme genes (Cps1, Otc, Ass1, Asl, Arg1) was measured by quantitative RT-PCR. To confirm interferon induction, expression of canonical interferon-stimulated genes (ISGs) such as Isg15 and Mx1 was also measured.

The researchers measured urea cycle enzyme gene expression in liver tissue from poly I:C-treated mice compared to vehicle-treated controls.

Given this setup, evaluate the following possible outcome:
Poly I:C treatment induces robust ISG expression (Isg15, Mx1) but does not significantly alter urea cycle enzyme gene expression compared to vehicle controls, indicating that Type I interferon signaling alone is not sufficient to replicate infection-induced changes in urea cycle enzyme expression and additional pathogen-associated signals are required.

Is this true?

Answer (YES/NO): NO